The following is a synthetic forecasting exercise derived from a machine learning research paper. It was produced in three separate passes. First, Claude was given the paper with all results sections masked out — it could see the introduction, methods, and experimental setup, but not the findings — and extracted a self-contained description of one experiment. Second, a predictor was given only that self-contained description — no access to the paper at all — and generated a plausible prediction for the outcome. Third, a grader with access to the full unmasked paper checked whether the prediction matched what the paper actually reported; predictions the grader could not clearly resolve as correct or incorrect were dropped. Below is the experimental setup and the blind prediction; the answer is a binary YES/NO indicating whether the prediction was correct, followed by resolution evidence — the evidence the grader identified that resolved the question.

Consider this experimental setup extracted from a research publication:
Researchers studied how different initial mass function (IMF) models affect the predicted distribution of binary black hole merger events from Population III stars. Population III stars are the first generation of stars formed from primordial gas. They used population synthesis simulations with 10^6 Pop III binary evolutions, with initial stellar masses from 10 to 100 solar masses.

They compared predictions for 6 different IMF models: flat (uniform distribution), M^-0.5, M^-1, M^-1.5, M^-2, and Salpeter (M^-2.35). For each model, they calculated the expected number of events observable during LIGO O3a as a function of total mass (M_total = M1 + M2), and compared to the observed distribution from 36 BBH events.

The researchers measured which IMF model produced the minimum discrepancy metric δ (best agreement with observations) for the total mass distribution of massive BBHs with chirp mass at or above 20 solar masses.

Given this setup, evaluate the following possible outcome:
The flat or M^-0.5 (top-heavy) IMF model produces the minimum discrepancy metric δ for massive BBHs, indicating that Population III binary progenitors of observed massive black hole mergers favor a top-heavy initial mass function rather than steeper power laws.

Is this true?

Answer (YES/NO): YES